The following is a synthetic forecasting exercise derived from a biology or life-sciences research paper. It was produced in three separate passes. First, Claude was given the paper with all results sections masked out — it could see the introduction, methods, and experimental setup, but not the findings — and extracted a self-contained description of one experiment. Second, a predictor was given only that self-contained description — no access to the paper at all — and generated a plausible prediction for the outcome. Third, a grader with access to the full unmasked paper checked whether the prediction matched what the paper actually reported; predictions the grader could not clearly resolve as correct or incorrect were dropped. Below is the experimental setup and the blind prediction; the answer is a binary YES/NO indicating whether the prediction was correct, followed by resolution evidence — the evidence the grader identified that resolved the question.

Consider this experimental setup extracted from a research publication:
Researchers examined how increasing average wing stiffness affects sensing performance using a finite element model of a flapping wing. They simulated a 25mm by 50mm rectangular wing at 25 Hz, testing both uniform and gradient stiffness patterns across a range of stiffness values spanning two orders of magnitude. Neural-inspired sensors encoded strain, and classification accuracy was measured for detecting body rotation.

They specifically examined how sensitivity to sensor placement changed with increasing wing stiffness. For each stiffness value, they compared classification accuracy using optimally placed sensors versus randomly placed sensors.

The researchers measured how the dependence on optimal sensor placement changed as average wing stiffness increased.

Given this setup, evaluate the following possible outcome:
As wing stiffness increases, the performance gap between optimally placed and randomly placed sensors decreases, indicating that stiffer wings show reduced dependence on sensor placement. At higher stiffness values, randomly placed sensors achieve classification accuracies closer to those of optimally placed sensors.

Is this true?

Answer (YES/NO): NO